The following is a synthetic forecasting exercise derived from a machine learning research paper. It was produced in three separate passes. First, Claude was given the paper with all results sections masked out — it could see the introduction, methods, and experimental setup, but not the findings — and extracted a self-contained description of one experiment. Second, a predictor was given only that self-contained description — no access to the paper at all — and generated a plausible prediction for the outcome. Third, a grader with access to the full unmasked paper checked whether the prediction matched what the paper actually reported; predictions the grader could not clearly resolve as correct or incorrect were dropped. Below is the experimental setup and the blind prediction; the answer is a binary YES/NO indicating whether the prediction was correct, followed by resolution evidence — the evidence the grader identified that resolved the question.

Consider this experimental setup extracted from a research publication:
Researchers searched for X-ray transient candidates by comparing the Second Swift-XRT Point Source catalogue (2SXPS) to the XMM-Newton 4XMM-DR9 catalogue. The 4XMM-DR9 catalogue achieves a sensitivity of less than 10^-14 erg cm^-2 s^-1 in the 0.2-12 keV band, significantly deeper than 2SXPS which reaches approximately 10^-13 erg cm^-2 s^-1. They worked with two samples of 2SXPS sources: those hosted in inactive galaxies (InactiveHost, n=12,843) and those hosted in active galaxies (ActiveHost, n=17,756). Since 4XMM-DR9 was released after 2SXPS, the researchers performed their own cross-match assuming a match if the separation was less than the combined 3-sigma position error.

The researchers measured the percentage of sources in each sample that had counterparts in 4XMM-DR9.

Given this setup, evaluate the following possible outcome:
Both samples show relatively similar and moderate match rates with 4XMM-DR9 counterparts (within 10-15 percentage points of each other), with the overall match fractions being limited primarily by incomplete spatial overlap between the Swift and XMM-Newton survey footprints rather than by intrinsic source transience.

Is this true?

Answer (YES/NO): YES